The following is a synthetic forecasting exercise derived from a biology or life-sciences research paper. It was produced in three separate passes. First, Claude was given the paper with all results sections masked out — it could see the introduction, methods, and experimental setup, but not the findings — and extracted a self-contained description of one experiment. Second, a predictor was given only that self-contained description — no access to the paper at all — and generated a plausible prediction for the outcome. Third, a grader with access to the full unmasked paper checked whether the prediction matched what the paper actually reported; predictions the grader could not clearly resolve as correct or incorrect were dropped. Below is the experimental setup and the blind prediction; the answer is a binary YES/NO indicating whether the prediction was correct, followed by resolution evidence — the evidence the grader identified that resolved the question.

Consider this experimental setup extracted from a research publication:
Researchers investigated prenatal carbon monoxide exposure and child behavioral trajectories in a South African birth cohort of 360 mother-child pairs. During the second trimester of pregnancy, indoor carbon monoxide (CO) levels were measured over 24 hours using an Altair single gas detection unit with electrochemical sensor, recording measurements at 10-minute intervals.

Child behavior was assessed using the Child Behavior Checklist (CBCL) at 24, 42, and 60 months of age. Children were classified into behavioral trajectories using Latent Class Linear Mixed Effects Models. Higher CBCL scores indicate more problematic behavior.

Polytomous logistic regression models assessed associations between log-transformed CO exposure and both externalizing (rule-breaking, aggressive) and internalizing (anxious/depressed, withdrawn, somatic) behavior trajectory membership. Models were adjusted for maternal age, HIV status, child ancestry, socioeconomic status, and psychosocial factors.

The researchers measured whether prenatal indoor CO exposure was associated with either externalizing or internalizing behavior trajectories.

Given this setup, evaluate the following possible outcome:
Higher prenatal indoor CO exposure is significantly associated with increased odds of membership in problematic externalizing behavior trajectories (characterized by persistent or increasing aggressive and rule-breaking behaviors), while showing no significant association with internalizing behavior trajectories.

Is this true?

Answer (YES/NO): NO